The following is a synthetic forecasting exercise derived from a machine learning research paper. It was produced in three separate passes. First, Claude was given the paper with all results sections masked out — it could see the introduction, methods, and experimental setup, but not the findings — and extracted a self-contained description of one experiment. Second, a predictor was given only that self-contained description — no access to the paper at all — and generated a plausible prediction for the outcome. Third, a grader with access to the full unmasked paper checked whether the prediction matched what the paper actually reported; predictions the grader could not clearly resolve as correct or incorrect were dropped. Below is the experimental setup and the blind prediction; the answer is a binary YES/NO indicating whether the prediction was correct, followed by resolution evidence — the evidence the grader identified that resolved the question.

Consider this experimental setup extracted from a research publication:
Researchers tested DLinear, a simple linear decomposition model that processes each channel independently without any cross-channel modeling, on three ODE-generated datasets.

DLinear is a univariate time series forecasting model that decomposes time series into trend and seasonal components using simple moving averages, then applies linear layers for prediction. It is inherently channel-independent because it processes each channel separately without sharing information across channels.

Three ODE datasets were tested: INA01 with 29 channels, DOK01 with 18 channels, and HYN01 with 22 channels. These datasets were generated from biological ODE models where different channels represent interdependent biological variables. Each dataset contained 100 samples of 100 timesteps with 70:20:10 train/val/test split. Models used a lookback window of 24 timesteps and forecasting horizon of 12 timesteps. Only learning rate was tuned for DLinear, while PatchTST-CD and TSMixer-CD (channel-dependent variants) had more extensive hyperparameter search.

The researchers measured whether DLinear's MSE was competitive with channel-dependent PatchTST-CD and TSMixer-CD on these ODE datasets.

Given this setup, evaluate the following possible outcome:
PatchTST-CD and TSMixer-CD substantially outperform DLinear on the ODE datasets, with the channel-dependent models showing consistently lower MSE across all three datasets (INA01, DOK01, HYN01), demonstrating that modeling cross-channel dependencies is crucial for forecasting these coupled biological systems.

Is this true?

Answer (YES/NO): YES